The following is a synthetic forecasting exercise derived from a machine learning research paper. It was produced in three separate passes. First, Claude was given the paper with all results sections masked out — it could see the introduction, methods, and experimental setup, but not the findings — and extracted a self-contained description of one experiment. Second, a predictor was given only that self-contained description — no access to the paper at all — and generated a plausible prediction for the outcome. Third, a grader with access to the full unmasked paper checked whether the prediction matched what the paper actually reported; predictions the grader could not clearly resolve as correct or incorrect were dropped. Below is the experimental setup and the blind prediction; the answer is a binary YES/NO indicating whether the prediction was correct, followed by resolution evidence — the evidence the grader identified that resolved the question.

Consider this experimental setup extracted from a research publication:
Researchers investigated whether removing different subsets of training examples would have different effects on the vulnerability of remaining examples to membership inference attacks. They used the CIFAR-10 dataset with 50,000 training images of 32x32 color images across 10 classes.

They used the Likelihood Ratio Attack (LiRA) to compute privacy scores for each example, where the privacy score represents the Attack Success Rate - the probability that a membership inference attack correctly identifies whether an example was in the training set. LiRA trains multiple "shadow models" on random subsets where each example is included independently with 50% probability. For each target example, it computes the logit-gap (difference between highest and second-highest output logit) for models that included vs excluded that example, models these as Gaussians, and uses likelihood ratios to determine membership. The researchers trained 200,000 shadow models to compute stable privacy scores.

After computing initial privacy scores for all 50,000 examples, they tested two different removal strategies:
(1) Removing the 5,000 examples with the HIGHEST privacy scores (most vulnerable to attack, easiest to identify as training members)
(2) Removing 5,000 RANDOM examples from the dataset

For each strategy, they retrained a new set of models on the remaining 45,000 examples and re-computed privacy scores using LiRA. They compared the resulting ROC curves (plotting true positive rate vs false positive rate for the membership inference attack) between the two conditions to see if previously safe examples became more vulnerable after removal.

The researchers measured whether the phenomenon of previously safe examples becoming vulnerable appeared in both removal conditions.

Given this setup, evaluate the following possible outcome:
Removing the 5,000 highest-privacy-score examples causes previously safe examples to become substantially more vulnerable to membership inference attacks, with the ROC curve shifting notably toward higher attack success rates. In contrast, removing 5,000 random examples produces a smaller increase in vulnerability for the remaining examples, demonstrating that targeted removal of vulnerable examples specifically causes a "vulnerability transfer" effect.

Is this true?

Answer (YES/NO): YES